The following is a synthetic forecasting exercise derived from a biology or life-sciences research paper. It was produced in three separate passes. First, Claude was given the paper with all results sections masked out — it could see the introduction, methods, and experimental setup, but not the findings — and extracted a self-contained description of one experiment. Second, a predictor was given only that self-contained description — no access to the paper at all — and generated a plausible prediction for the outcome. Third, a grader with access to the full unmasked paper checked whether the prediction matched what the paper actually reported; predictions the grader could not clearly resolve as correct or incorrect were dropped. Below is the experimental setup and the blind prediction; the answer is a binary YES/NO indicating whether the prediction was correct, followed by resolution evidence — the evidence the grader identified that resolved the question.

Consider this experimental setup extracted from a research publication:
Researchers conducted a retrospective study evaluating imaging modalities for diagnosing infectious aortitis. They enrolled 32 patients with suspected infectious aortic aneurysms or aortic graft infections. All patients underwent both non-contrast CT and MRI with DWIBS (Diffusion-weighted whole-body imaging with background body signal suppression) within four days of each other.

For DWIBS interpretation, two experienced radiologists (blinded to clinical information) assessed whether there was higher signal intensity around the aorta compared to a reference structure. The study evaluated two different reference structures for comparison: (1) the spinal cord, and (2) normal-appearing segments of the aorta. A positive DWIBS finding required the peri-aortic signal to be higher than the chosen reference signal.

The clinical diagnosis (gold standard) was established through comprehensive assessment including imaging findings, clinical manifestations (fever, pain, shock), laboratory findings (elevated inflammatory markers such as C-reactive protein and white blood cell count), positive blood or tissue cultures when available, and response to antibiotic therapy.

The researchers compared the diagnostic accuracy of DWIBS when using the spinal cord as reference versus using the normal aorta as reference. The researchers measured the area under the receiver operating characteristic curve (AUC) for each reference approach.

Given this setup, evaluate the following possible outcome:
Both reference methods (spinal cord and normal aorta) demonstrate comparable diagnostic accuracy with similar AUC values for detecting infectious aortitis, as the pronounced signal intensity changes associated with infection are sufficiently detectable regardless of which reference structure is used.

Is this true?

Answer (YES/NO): NO